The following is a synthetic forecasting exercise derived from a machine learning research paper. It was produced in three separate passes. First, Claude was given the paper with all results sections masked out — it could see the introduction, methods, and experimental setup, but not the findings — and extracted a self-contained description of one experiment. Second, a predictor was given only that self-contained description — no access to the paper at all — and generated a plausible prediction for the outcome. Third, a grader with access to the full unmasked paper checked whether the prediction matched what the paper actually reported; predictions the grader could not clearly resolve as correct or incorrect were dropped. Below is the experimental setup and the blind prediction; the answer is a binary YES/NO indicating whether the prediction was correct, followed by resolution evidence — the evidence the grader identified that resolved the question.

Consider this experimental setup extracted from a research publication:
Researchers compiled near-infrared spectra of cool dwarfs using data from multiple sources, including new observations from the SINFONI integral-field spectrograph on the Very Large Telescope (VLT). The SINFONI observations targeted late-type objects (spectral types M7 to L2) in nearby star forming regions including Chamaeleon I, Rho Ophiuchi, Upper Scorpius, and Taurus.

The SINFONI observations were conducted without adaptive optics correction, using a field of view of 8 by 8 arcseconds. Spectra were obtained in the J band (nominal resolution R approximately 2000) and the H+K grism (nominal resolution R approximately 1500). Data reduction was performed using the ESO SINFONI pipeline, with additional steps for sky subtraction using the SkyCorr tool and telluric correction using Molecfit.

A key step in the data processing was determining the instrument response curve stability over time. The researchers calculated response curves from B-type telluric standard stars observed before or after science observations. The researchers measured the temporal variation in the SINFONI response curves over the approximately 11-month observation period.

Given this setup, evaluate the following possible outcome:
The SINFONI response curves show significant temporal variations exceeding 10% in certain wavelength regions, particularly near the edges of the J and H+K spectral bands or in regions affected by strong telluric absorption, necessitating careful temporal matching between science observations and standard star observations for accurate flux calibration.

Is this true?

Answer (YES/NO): NO